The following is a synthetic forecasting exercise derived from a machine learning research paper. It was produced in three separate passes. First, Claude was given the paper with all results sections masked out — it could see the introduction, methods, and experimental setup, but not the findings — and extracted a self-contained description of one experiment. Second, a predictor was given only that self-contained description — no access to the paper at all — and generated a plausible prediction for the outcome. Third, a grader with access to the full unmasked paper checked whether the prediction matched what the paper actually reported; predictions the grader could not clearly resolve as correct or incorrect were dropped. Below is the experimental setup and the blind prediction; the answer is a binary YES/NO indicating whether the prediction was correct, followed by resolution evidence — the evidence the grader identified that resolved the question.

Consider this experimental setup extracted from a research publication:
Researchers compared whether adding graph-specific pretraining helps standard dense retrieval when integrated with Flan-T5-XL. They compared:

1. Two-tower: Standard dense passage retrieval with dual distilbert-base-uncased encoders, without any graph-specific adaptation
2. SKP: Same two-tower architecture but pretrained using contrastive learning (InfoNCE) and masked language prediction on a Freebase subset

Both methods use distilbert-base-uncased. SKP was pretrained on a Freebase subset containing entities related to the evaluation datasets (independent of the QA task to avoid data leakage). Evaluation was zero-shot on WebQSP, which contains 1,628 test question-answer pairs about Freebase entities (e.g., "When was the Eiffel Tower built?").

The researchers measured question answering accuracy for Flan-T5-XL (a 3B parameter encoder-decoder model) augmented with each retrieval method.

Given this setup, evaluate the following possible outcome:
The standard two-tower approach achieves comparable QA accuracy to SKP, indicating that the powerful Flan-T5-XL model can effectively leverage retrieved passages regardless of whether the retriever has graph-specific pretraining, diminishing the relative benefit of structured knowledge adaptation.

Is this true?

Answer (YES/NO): NO